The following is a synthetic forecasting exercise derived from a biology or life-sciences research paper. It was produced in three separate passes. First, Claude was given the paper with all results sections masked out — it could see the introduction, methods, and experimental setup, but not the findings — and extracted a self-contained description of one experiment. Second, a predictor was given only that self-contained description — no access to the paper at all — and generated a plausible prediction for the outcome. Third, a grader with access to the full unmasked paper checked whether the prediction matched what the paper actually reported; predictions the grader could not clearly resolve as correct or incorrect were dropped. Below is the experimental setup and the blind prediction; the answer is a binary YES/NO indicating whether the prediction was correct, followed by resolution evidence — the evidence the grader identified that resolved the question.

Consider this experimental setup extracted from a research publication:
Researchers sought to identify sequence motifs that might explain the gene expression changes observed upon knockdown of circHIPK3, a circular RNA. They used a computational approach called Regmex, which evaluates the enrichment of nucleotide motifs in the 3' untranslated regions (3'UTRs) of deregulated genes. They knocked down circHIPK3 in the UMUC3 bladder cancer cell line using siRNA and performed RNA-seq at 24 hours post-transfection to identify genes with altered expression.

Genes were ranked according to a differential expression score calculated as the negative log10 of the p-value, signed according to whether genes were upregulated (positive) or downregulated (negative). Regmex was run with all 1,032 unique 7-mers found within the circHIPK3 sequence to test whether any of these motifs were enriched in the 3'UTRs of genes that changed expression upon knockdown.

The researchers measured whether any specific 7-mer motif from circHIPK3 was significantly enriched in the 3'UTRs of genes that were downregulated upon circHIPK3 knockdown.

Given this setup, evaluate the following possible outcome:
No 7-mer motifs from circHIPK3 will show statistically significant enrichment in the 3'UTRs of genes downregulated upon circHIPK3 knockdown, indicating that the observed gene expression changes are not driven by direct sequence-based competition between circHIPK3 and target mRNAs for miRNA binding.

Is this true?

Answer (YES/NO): NO